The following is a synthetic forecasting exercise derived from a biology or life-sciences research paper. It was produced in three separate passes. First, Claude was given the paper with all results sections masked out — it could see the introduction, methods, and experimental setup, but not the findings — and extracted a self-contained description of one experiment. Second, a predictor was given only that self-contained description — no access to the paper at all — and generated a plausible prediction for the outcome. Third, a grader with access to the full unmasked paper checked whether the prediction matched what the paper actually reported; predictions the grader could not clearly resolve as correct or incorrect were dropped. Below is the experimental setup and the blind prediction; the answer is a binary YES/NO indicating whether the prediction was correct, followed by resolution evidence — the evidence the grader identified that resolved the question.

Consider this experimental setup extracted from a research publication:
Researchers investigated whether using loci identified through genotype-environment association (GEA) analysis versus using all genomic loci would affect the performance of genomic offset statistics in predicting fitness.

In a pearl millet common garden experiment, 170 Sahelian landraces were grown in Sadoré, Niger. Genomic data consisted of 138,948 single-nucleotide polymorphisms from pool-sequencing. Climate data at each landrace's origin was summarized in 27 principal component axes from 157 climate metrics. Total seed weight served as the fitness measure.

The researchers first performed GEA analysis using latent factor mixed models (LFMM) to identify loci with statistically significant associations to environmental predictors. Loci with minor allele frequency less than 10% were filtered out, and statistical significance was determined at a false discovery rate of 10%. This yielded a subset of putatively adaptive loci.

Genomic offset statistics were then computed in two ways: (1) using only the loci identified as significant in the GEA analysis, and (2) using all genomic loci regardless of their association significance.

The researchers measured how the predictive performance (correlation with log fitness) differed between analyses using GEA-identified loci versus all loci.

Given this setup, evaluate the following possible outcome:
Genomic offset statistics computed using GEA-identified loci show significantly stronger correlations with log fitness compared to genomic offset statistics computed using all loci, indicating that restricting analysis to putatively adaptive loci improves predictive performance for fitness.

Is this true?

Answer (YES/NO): YES